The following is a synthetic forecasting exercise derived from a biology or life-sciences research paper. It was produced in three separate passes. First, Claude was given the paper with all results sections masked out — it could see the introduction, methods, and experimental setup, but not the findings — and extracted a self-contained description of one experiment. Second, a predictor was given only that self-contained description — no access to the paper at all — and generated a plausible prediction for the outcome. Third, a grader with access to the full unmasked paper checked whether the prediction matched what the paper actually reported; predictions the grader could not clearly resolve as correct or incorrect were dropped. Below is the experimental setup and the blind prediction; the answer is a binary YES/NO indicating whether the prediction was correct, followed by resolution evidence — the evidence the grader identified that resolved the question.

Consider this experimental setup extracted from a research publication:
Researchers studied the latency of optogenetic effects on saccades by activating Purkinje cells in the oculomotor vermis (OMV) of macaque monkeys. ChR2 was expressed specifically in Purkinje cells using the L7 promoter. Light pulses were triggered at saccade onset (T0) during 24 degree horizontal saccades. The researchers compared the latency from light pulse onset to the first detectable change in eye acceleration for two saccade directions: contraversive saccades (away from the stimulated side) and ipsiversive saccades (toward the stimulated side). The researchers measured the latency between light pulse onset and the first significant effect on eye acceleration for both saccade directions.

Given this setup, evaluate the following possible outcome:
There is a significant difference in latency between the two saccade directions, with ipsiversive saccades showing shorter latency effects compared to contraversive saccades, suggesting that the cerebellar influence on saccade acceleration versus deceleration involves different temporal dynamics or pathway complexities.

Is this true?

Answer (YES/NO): NO